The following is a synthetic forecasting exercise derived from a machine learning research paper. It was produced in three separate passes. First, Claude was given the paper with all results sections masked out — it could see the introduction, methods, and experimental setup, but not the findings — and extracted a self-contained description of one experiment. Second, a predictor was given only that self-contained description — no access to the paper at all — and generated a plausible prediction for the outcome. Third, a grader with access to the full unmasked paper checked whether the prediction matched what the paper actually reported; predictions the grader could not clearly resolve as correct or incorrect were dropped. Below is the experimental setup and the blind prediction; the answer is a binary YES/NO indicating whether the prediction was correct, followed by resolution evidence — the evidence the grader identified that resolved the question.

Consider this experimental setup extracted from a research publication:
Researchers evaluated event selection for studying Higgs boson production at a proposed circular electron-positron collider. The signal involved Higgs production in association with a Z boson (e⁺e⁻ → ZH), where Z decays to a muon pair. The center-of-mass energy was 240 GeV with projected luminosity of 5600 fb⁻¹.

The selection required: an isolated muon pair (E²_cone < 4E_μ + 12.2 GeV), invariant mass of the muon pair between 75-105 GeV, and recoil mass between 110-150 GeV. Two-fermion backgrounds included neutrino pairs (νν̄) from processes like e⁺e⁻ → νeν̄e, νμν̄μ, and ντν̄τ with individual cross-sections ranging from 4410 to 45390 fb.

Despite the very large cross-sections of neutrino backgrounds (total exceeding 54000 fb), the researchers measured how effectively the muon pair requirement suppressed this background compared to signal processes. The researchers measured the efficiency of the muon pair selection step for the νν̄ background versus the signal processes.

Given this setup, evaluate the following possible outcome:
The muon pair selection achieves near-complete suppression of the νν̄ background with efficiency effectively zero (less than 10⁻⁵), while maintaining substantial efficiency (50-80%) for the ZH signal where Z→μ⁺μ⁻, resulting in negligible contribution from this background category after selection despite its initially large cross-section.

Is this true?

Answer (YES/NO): NO